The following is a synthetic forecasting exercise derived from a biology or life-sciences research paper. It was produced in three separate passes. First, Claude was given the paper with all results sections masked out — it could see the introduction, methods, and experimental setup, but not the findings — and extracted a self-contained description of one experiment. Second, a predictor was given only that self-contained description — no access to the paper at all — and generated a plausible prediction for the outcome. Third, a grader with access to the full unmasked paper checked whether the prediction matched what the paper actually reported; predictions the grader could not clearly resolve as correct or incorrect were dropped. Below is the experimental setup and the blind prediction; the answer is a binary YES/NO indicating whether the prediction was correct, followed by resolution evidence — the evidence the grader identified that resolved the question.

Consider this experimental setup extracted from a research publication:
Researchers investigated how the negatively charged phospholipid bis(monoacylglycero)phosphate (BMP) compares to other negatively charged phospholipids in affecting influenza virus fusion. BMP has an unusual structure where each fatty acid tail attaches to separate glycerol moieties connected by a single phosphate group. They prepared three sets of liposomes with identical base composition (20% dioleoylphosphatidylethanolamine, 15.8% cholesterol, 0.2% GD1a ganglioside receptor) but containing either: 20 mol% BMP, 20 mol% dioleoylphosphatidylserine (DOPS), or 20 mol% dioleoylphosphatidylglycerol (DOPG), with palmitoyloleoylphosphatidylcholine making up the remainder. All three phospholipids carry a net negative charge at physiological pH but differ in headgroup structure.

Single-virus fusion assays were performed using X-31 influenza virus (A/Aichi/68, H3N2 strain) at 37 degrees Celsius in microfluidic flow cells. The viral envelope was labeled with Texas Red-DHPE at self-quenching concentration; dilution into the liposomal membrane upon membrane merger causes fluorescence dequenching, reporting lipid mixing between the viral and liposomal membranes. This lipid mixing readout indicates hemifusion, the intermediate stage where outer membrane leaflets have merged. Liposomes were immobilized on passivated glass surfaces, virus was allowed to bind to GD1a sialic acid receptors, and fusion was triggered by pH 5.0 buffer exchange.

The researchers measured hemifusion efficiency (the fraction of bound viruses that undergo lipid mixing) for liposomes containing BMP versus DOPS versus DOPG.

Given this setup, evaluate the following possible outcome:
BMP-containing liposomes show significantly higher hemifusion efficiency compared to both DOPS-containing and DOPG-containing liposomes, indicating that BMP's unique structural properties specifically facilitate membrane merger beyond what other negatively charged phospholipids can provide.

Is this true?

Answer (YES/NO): NO